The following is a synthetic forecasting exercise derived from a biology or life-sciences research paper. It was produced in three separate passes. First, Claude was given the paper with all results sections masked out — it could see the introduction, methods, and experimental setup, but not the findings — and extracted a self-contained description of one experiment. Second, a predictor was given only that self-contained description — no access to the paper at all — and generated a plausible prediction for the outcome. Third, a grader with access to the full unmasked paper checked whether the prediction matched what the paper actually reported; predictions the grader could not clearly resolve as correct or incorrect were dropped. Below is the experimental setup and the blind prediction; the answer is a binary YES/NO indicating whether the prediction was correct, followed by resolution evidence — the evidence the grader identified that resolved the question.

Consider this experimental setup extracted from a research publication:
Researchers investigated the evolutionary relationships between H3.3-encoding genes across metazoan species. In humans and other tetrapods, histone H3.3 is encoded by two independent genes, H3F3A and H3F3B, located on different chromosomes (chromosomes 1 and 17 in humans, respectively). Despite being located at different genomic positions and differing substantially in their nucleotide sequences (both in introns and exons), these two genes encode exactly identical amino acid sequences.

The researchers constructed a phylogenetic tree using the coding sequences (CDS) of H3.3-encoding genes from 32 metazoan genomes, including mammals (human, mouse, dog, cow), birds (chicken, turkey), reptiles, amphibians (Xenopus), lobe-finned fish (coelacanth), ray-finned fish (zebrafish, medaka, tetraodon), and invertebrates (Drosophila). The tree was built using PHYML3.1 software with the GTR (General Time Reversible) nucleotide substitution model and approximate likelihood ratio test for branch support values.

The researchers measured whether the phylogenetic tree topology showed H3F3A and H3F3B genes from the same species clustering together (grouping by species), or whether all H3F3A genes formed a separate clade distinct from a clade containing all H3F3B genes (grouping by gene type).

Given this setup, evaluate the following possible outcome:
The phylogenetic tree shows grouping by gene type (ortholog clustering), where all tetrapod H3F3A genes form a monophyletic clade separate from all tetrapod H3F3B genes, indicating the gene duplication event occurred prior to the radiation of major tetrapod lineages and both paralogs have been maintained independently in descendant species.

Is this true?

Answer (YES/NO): YES